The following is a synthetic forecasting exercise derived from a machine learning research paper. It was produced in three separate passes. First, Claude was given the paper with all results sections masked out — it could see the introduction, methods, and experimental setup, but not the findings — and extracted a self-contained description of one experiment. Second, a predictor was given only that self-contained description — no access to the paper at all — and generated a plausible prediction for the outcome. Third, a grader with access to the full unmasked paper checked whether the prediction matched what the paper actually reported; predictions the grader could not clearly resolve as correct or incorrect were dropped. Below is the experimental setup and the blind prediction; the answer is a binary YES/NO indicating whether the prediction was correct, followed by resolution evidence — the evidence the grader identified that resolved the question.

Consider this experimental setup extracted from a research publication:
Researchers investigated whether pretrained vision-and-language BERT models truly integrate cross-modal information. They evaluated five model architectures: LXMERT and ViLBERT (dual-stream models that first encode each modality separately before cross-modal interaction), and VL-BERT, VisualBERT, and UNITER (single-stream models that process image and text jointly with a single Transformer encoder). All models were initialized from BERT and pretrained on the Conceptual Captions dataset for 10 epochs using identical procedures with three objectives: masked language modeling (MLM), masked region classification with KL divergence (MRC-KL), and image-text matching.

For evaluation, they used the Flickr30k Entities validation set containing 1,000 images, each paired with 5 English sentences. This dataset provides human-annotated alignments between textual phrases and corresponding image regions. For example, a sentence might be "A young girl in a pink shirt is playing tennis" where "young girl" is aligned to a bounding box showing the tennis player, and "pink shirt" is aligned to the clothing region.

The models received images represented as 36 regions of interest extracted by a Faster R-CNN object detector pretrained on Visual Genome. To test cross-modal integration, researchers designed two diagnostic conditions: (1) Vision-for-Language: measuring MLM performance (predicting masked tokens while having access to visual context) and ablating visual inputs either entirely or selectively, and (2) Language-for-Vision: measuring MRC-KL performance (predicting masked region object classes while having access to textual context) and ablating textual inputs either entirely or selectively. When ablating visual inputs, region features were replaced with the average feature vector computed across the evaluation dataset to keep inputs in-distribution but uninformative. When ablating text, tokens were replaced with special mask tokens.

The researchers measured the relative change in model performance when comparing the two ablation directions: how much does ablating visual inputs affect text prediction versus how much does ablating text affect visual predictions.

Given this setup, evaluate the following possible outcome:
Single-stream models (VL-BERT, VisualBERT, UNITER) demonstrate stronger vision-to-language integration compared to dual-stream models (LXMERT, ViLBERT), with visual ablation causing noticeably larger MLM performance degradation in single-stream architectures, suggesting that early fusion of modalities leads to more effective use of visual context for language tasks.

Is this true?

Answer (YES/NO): NO